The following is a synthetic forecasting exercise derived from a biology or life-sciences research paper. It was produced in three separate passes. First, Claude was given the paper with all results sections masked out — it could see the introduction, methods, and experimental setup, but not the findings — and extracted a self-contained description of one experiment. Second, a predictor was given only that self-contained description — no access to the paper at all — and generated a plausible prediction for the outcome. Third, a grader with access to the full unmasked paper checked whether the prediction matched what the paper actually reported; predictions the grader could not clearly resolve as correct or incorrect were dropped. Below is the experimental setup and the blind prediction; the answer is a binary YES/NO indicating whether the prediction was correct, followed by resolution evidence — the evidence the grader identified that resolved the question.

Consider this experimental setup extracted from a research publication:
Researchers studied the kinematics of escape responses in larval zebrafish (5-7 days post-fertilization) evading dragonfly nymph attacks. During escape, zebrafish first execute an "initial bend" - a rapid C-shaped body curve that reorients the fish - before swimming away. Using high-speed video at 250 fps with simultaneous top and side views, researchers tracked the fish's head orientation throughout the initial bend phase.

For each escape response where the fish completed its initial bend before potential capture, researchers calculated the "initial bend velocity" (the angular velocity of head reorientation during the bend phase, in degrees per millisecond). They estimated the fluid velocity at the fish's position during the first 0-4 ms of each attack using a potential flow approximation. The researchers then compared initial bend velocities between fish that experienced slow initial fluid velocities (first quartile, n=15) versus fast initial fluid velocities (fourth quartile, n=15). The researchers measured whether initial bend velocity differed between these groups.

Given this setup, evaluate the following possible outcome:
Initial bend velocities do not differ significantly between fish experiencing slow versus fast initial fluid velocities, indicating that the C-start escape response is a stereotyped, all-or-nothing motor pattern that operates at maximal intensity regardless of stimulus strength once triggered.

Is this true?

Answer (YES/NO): NO